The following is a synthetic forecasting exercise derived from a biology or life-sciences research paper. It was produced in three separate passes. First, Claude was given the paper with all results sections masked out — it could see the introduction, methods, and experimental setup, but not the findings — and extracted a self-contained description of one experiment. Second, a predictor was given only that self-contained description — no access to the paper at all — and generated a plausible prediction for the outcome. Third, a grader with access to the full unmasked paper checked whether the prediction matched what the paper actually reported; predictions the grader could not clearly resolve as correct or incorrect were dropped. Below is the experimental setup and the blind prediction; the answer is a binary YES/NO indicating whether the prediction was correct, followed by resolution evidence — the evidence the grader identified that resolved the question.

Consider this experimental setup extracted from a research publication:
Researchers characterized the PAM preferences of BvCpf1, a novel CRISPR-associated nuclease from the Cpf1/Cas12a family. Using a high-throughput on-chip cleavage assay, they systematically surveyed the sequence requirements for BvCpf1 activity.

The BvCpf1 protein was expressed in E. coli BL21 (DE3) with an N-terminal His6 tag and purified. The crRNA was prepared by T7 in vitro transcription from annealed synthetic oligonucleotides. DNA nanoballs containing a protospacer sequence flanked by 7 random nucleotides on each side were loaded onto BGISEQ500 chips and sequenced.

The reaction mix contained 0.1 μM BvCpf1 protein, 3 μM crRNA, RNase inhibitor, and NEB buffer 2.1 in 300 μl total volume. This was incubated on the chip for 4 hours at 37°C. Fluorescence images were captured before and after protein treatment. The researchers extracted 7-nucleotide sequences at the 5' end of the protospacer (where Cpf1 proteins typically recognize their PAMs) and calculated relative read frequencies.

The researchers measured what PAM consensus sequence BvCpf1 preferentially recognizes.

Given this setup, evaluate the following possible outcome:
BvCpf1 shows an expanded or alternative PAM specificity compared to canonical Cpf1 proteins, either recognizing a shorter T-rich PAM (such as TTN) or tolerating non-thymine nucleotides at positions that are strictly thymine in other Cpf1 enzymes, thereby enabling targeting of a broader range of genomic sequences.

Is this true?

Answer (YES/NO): YES